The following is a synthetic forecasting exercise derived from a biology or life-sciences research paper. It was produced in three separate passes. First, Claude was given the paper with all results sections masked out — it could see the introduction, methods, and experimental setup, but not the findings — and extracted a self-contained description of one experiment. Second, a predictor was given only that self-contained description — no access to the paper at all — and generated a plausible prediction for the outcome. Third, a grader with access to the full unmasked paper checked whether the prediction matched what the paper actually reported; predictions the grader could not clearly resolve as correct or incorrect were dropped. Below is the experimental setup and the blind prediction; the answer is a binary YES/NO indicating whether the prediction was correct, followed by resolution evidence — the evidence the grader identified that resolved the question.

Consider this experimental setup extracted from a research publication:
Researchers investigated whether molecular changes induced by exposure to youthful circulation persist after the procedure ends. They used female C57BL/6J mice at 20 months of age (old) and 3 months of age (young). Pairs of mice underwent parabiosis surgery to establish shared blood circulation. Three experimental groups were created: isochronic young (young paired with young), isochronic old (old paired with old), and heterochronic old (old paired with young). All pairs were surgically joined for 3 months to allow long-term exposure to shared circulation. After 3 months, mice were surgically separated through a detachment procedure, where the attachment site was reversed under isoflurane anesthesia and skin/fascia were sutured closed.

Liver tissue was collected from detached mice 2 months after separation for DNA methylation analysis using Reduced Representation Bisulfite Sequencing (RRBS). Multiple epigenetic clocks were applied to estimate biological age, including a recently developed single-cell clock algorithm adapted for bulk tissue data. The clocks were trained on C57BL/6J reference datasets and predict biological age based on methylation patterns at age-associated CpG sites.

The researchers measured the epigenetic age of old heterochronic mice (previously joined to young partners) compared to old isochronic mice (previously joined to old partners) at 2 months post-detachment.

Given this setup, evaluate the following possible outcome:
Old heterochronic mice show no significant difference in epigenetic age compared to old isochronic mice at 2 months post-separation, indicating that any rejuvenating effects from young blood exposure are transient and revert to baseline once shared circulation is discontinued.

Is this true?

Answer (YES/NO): NO